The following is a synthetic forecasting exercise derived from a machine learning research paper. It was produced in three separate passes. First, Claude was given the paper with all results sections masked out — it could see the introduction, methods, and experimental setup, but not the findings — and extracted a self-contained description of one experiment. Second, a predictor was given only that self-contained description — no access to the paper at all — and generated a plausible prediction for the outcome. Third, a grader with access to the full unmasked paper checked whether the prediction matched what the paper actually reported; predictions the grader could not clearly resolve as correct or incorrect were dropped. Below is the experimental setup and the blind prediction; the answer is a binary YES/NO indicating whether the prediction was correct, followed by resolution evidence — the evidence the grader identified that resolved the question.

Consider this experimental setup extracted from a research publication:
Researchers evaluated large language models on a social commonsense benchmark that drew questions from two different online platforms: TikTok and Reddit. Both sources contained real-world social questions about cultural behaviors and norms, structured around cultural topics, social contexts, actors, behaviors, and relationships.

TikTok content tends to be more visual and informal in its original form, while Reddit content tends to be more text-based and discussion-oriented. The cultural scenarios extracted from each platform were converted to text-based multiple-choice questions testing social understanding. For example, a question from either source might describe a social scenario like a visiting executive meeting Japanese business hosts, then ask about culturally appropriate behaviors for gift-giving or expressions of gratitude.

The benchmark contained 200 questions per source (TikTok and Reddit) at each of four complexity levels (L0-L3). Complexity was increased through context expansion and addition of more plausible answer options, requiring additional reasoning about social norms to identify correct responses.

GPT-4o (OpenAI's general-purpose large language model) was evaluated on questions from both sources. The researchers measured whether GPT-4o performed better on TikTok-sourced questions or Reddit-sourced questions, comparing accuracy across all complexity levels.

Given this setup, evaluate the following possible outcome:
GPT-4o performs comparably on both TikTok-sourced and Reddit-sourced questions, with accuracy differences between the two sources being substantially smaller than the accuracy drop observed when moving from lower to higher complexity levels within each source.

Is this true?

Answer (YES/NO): NO